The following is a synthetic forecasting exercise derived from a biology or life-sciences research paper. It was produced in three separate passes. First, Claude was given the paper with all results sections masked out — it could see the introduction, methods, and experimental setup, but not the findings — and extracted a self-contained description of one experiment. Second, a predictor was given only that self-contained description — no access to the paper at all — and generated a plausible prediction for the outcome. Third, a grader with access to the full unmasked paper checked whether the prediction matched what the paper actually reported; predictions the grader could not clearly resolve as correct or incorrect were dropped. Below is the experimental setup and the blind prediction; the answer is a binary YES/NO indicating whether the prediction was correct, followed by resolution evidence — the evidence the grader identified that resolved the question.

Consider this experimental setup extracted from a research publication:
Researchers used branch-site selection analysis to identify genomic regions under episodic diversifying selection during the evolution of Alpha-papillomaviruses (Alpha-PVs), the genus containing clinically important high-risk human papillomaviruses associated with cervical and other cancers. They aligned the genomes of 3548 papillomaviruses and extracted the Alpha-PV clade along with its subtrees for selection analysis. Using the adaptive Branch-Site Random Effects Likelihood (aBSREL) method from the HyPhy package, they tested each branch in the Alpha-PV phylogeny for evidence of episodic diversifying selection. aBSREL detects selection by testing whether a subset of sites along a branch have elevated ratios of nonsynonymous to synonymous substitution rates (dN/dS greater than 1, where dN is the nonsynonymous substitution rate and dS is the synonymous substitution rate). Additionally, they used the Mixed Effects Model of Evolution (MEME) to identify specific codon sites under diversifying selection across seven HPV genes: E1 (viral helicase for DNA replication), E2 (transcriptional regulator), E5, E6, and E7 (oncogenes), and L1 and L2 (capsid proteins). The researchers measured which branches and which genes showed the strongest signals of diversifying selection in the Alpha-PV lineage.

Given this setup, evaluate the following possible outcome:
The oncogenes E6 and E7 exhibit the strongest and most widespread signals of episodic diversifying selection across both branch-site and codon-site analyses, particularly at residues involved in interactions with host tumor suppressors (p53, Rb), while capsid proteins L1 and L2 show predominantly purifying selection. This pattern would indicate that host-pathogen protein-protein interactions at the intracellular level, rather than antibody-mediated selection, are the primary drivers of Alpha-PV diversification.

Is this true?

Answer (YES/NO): NO